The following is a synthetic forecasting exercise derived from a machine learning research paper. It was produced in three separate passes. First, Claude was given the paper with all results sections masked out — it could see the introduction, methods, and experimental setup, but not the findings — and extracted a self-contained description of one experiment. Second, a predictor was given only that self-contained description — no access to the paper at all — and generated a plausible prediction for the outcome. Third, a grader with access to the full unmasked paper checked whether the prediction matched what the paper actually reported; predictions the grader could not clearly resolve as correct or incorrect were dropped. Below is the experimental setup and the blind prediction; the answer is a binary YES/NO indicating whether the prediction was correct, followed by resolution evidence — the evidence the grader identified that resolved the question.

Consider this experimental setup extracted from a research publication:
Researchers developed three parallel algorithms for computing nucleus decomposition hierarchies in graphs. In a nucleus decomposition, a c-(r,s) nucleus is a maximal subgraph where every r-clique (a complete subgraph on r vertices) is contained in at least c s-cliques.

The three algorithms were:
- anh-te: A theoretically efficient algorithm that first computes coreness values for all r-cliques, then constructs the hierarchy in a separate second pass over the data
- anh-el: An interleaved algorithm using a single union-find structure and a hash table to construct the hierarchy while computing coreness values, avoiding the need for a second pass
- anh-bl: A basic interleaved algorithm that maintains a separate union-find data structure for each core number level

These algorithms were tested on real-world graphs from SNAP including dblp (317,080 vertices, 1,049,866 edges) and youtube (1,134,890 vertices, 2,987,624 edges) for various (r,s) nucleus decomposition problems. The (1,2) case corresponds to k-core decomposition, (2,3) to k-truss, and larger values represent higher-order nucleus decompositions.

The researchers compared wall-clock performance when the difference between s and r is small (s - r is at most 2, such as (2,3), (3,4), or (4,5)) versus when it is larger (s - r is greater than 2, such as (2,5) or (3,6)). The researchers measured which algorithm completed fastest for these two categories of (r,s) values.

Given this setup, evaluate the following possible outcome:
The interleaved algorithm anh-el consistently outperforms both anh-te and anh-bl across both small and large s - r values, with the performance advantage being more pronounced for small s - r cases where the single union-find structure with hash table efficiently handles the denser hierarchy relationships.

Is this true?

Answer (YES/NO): NO